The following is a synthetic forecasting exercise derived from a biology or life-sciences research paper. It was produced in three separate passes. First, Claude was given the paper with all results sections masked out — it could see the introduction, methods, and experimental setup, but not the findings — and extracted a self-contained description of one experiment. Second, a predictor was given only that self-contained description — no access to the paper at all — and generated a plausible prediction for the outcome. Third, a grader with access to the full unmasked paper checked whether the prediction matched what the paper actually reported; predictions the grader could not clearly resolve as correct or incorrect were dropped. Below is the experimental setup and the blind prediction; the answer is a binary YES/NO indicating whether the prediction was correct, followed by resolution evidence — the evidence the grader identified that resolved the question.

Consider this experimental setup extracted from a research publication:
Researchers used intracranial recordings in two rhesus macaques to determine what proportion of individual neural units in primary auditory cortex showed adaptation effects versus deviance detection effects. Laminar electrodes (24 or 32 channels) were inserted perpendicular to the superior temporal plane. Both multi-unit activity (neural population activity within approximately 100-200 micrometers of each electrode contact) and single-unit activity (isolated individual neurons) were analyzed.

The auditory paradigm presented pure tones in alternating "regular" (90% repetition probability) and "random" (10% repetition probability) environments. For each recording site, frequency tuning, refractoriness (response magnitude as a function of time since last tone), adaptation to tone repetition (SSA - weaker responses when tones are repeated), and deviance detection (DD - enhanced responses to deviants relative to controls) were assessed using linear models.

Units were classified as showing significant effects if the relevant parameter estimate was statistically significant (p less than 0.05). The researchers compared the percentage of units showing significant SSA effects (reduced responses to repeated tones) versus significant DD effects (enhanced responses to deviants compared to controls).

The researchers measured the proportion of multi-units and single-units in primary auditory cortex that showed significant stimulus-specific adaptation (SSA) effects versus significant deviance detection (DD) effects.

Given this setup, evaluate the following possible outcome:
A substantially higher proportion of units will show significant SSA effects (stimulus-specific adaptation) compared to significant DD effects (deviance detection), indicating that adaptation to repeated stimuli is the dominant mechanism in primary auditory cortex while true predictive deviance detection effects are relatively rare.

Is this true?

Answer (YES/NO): YES